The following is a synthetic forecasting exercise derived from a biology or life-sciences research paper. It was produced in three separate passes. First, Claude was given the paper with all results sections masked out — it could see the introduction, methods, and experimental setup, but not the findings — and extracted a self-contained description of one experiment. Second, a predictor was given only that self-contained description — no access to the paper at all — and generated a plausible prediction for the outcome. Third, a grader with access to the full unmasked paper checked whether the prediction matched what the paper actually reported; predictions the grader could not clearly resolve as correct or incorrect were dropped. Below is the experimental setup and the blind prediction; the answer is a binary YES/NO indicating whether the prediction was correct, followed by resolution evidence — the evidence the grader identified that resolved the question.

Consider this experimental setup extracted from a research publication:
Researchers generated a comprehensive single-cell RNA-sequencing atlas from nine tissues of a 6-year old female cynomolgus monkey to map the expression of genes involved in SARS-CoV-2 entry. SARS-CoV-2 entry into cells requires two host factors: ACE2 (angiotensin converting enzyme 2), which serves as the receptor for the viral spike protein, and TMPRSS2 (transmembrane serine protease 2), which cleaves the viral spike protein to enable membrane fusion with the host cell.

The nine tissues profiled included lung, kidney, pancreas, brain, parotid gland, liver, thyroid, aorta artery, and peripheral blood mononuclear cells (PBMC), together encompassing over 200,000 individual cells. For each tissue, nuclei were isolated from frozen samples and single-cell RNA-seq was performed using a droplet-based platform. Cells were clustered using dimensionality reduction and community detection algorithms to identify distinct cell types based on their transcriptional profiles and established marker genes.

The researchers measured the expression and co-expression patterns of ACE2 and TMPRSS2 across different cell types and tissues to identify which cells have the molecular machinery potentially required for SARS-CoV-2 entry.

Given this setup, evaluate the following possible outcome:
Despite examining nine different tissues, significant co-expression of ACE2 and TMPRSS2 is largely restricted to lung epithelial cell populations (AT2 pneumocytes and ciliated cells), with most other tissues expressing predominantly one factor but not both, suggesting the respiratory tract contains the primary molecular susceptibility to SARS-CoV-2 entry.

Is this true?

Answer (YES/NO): NO